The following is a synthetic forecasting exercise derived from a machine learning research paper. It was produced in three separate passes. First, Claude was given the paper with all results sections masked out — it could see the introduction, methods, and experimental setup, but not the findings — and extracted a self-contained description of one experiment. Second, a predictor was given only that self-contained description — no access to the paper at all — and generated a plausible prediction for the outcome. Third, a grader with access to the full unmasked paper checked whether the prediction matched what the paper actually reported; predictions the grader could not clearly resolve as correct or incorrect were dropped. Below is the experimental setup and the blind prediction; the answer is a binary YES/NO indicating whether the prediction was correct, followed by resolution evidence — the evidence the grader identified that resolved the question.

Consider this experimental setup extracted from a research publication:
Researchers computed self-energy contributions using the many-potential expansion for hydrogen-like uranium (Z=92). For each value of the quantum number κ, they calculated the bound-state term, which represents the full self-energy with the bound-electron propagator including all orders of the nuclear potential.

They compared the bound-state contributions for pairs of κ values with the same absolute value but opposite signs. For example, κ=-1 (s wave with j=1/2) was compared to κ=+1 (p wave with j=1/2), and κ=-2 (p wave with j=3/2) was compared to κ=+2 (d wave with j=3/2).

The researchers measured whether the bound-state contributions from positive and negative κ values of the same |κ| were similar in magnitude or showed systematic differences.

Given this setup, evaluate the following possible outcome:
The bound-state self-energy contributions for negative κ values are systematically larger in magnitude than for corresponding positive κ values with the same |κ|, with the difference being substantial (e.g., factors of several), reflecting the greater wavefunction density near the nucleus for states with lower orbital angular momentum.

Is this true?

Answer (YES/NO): NO